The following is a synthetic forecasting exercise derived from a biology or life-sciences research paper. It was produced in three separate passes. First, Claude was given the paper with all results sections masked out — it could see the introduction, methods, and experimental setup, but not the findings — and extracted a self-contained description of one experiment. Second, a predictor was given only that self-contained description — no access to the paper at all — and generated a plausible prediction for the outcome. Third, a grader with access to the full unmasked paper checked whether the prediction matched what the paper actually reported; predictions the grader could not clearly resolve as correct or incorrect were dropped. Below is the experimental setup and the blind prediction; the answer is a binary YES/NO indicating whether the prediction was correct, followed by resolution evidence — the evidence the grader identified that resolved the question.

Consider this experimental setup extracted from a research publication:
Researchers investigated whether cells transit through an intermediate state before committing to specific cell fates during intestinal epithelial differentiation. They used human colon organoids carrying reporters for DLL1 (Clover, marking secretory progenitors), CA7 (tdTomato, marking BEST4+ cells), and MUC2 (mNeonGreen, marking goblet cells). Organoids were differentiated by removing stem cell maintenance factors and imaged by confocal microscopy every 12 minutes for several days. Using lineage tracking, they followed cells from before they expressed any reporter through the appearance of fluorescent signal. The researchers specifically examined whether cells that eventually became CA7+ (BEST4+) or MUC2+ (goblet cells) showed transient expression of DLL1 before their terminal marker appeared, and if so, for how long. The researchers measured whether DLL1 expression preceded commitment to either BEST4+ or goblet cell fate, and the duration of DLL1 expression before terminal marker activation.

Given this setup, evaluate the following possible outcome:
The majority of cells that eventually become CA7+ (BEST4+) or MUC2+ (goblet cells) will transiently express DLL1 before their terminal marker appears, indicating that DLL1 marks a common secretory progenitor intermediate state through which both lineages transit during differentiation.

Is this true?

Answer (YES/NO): NO